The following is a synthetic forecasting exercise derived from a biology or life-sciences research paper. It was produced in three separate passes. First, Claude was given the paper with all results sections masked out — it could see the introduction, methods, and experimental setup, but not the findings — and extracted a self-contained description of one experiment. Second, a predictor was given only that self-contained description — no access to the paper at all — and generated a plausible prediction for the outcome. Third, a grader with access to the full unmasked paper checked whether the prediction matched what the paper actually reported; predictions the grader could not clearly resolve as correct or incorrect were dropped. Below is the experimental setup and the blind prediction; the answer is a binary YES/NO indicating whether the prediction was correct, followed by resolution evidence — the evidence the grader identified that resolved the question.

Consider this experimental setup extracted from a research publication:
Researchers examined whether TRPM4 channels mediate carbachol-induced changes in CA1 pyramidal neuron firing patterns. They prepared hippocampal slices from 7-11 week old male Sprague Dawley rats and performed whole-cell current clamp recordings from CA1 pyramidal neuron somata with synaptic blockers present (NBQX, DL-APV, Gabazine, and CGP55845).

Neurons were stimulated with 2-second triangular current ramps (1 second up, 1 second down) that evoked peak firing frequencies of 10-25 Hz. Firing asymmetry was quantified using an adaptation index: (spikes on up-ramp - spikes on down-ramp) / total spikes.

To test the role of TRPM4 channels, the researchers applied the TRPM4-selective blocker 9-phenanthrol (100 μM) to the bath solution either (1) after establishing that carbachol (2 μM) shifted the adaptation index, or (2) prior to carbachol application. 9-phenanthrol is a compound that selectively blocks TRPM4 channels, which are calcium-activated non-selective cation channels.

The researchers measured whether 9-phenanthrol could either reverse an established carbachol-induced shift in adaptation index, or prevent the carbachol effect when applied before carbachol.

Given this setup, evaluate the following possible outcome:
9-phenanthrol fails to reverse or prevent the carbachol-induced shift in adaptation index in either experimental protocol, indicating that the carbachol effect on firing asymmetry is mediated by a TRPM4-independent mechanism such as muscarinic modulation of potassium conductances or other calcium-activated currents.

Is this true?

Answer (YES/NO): NO